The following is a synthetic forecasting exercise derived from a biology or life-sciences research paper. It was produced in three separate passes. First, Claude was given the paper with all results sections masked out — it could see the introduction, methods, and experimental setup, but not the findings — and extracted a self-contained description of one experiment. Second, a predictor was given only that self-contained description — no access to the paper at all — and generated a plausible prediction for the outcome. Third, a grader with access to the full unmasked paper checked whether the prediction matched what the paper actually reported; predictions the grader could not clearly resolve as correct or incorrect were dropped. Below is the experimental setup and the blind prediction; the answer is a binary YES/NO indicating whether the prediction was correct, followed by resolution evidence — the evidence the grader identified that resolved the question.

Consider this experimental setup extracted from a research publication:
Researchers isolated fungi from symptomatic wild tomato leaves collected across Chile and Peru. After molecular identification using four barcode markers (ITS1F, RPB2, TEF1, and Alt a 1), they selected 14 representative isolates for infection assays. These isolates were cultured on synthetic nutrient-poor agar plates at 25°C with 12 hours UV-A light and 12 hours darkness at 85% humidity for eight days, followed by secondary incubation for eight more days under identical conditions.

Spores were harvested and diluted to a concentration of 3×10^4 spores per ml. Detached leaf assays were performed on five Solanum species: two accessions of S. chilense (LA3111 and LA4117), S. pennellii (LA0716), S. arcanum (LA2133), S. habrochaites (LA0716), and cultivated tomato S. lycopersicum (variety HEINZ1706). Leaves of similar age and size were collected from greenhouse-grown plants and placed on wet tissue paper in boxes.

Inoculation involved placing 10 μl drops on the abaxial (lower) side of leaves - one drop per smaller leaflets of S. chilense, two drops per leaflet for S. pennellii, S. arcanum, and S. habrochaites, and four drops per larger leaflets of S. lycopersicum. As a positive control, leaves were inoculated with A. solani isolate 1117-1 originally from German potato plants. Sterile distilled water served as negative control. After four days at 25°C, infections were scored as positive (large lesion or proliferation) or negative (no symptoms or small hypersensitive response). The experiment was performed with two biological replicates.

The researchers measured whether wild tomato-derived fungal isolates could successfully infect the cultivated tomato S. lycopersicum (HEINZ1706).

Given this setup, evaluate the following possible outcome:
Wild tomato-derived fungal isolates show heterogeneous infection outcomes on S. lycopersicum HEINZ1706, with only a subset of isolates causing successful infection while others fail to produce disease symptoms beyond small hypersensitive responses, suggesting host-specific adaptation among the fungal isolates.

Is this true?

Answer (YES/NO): YES